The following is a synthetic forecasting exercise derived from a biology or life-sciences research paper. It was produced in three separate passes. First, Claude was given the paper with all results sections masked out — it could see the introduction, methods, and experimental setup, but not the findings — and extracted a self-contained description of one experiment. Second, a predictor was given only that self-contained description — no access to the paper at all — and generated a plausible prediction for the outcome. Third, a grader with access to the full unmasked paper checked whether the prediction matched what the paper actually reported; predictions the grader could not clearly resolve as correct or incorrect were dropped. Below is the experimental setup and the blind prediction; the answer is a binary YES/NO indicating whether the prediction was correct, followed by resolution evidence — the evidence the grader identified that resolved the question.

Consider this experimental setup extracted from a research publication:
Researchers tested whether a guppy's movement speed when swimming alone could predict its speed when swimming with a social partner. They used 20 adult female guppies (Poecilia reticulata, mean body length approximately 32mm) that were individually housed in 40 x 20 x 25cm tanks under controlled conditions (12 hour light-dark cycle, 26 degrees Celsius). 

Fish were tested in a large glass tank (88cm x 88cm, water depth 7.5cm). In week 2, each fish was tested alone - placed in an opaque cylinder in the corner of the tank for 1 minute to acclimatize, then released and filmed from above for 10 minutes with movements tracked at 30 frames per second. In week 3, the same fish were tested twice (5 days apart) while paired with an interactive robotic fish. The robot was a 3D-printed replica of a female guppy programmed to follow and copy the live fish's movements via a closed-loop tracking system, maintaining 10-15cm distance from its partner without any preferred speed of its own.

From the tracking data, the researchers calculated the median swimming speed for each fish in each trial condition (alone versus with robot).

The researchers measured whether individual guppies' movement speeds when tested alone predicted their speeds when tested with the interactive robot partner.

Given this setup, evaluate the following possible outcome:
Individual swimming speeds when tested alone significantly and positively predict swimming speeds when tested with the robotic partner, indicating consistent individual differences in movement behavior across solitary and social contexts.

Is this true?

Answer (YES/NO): YES